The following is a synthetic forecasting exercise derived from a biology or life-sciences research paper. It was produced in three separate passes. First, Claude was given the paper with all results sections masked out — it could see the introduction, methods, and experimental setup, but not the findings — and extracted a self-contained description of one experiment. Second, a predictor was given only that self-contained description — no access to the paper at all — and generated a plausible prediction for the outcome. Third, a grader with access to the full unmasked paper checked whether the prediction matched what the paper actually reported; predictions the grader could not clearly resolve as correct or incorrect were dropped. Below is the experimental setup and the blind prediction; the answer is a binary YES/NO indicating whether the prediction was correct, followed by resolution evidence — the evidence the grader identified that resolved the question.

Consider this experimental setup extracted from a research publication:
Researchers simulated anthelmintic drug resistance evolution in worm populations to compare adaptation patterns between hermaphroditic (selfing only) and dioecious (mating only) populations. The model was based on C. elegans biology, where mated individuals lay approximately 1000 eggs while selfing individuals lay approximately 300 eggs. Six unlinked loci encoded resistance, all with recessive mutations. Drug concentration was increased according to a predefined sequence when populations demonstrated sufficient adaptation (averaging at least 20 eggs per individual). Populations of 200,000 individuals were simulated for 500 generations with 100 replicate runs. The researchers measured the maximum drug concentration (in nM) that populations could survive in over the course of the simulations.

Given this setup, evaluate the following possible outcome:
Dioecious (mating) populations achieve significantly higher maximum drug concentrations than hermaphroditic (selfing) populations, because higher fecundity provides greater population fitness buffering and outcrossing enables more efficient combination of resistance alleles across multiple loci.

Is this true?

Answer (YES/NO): NO